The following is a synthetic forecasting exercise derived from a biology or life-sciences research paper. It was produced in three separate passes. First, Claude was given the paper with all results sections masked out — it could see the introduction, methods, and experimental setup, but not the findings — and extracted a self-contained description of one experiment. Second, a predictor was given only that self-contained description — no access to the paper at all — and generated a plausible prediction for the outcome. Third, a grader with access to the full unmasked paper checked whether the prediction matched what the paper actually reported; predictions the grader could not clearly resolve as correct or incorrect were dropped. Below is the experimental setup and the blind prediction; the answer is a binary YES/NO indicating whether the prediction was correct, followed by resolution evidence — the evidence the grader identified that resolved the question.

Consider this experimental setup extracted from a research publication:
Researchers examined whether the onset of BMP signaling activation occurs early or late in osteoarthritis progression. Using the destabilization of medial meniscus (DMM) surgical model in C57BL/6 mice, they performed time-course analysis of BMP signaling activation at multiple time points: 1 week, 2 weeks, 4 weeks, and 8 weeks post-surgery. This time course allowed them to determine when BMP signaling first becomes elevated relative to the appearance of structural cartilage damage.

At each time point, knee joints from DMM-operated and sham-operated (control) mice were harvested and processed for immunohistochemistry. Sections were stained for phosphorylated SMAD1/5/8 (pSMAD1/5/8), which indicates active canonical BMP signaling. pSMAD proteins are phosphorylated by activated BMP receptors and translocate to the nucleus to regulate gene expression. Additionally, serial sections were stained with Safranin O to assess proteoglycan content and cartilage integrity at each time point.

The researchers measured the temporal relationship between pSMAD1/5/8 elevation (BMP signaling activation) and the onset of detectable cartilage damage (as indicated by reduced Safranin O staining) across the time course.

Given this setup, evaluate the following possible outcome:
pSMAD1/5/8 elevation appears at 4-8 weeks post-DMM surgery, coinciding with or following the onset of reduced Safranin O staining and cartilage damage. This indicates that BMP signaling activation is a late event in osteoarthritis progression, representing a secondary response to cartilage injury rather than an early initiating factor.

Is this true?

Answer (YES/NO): NO